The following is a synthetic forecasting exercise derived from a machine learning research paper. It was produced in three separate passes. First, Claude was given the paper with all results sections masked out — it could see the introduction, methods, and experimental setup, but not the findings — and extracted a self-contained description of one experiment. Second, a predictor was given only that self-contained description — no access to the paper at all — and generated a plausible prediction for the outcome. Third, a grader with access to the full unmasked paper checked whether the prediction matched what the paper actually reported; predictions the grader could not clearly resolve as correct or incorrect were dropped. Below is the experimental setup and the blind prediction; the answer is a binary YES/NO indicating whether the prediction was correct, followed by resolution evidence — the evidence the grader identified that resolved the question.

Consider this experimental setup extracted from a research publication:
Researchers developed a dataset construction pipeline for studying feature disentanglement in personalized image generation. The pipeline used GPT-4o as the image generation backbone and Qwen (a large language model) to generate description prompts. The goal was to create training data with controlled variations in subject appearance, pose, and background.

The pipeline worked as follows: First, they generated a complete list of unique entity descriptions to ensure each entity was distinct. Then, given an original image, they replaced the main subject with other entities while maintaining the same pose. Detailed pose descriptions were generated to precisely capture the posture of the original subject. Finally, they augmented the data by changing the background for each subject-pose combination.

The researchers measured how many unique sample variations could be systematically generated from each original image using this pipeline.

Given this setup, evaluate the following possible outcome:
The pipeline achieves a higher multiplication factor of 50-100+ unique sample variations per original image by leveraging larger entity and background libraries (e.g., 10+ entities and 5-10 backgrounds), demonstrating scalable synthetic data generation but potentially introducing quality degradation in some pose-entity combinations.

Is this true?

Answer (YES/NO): NO